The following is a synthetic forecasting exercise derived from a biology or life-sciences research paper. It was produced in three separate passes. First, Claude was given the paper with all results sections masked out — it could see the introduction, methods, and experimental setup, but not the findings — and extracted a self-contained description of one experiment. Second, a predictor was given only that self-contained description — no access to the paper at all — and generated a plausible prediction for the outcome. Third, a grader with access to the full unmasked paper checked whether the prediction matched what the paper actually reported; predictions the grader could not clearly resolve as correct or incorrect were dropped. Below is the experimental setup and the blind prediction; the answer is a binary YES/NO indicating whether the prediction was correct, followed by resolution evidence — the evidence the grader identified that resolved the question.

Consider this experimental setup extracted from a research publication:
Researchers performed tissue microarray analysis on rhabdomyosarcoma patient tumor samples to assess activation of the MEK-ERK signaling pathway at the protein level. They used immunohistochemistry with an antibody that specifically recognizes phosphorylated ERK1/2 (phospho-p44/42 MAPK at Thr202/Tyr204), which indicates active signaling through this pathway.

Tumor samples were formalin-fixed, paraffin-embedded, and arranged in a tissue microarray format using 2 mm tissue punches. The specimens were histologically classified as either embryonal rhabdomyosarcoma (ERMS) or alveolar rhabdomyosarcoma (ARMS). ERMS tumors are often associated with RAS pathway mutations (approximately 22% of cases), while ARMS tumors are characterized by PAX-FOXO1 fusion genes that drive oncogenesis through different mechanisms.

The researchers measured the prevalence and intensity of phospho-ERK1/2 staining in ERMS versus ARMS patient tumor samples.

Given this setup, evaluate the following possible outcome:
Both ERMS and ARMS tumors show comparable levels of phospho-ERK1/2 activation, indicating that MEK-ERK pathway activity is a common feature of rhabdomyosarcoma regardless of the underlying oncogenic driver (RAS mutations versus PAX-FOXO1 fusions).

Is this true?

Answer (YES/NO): NO